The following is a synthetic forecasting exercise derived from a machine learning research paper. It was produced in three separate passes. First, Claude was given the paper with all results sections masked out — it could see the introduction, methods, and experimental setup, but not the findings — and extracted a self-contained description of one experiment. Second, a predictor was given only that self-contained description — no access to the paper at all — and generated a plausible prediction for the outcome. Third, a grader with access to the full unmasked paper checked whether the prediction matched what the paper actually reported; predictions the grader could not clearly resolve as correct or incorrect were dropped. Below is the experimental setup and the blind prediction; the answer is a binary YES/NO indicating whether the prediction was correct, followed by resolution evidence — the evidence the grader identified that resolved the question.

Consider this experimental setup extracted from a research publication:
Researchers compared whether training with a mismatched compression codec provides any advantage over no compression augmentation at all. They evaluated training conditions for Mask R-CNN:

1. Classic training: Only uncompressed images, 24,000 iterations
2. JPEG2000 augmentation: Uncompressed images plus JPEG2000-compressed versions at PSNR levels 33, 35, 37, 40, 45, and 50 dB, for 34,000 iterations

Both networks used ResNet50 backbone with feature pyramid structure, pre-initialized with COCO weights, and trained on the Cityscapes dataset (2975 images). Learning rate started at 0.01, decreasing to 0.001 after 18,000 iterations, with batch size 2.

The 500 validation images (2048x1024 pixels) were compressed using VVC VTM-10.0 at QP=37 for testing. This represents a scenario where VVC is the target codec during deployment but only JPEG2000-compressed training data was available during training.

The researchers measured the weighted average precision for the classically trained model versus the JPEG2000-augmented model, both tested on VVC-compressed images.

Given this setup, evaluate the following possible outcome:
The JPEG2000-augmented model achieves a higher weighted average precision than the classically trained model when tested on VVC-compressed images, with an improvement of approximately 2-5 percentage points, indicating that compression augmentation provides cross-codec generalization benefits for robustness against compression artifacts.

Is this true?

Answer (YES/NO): YES